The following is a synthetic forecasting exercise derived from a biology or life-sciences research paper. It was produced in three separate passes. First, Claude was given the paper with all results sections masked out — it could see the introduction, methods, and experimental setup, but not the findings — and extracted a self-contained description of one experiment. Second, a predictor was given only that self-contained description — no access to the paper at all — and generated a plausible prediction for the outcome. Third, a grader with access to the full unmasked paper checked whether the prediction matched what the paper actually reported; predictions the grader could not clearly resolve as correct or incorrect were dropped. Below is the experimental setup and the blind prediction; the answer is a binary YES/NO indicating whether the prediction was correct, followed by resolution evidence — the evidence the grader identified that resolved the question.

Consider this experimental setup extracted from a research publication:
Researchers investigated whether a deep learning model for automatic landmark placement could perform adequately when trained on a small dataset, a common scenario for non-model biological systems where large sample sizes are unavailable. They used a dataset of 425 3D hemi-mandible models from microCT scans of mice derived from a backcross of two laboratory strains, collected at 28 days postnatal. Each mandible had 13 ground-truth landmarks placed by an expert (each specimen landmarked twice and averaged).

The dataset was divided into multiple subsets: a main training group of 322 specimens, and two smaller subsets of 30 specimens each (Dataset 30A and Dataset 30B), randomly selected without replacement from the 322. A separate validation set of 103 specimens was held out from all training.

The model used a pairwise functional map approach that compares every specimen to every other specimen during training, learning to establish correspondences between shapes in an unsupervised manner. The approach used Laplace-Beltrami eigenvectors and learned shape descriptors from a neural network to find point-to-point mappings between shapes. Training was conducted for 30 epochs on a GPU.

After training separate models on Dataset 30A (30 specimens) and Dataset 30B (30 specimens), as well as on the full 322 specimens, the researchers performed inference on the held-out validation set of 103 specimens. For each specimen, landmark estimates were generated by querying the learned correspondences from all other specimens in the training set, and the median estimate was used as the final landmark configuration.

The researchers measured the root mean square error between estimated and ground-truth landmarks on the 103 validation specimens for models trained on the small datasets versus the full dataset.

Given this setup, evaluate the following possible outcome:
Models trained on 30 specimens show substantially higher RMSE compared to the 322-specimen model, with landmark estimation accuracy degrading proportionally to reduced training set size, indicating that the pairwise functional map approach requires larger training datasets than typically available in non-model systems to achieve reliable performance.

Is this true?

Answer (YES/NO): NO